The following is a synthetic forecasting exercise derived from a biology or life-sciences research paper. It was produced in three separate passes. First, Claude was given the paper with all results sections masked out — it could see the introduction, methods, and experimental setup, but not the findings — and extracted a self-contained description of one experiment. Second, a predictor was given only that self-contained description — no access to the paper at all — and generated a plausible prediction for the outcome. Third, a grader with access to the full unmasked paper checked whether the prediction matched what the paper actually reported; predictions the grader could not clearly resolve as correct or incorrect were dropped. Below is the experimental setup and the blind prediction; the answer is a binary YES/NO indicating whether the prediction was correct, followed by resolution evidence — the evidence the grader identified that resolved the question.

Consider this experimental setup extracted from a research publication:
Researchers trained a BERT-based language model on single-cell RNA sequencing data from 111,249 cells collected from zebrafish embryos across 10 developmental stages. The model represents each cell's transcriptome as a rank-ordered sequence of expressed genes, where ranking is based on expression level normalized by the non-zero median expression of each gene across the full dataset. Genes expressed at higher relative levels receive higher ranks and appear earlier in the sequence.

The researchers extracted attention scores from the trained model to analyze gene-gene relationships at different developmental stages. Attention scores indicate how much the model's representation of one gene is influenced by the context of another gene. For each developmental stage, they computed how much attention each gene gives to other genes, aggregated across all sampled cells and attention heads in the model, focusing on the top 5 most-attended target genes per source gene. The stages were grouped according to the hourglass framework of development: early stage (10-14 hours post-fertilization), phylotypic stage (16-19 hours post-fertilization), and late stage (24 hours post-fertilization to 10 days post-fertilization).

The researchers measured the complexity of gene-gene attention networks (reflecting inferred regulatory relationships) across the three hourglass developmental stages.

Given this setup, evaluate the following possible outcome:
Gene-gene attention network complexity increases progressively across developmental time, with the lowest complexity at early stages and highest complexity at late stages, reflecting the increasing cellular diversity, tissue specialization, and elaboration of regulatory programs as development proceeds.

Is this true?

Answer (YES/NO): YES